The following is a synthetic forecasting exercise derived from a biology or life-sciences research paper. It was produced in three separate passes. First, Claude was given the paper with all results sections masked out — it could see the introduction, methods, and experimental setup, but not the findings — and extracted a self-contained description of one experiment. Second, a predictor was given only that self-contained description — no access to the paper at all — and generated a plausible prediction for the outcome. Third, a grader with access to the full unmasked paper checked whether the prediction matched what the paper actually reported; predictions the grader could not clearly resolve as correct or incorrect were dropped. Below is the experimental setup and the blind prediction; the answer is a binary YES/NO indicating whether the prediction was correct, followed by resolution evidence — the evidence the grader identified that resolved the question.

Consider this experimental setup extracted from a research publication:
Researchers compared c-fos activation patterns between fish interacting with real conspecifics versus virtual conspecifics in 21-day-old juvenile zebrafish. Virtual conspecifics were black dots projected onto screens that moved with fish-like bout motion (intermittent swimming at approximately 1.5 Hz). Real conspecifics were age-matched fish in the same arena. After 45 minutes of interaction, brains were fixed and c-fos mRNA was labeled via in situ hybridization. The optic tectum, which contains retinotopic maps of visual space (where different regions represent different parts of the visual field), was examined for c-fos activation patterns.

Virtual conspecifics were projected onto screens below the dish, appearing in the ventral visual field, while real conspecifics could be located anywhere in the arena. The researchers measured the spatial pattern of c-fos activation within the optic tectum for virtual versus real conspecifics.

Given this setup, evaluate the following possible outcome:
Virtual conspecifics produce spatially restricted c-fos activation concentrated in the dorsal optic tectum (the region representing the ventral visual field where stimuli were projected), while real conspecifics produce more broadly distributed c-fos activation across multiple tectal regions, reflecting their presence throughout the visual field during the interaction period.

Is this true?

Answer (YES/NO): NO